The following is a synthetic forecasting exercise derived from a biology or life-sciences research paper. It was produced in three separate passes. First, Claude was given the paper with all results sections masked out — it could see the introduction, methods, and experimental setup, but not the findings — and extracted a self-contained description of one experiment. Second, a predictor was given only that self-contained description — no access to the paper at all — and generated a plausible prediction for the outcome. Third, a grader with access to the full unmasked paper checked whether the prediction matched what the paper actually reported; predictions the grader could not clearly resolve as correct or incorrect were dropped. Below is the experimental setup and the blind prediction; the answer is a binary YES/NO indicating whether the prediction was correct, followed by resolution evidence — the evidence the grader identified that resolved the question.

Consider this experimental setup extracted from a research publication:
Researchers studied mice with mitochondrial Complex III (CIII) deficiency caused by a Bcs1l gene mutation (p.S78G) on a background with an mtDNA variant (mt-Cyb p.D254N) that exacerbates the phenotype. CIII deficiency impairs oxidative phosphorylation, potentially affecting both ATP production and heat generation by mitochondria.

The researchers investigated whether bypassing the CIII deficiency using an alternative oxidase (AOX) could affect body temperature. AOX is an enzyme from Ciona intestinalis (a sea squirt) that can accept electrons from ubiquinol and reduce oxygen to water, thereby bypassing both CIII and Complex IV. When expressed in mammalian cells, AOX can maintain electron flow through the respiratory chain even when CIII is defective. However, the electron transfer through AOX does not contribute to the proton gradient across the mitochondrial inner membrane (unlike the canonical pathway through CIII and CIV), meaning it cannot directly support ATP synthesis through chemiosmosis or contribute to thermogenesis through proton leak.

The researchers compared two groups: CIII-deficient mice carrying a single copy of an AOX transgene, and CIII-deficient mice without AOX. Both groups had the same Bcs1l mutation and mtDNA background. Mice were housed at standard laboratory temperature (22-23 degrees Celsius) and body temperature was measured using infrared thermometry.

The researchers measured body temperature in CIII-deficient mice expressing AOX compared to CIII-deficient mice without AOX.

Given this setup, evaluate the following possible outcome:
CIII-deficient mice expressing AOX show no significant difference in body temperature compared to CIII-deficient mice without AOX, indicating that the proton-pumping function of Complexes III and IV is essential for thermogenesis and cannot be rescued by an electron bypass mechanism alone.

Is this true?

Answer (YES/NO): NO